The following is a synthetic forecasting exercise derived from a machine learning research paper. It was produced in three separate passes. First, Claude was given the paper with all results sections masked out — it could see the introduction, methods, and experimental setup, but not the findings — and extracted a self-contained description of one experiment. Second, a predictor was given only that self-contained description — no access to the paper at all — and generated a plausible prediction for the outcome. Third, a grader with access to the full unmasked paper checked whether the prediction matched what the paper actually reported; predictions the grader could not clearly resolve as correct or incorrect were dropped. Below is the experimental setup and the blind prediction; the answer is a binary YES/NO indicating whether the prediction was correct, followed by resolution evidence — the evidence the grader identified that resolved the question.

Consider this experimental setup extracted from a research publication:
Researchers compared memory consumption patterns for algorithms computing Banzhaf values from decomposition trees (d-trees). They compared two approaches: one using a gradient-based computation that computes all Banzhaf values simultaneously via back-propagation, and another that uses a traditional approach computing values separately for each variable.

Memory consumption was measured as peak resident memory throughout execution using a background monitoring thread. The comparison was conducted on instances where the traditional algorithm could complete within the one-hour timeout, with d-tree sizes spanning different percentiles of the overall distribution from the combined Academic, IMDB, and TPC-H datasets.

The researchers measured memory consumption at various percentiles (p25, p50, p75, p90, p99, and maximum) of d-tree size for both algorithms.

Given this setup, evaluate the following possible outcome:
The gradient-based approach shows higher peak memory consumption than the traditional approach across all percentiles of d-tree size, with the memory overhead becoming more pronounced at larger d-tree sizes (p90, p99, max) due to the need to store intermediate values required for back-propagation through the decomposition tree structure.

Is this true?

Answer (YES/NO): NO